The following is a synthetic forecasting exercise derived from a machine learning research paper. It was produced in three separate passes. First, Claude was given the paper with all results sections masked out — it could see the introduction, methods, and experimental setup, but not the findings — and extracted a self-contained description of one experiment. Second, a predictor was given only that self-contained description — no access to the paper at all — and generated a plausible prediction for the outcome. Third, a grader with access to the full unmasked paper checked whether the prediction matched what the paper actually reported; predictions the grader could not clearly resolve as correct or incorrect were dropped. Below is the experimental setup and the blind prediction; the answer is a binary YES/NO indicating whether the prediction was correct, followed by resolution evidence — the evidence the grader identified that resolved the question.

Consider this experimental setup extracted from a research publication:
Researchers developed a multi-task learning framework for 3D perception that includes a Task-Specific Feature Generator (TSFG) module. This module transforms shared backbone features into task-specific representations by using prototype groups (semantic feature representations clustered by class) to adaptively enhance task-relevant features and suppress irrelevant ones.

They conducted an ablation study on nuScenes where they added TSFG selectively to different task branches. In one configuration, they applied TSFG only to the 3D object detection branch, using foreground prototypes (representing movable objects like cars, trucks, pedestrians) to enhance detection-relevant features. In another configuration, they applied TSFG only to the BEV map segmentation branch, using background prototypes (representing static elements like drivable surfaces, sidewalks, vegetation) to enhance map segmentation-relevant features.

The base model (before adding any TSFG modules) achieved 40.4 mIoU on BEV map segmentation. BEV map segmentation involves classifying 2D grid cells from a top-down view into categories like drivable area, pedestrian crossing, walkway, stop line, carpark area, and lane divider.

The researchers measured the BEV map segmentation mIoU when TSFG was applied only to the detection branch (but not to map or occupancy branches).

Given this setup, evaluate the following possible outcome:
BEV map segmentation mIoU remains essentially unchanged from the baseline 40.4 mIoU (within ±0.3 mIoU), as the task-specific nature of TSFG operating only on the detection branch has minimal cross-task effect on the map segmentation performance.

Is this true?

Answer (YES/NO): NO